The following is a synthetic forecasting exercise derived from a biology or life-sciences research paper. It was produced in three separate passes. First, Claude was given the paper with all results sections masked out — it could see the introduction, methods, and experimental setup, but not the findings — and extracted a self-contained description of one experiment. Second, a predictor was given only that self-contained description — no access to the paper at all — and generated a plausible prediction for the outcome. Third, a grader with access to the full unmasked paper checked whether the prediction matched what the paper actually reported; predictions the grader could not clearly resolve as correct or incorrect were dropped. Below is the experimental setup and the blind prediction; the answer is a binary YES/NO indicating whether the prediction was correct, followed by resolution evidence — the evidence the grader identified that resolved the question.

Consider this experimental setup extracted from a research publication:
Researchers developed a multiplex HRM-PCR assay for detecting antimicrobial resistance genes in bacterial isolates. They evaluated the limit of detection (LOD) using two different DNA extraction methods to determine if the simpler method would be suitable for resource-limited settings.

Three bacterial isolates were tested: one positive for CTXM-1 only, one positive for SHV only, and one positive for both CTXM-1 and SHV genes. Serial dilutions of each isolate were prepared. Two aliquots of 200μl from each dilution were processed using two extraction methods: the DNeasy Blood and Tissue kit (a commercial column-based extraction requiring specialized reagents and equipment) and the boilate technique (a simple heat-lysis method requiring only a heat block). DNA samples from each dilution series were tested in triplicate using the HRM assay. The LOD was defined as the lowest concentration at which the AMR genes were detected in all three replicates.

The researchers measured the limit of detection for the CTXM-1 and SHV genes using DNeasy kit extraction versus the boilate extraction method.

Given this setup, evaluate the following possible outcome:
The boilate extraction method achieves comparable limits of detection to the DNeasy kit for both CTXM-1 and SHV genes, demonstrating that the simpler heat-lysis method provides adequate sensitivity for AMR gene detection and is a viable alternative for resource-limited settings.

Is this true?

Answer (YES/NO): NO